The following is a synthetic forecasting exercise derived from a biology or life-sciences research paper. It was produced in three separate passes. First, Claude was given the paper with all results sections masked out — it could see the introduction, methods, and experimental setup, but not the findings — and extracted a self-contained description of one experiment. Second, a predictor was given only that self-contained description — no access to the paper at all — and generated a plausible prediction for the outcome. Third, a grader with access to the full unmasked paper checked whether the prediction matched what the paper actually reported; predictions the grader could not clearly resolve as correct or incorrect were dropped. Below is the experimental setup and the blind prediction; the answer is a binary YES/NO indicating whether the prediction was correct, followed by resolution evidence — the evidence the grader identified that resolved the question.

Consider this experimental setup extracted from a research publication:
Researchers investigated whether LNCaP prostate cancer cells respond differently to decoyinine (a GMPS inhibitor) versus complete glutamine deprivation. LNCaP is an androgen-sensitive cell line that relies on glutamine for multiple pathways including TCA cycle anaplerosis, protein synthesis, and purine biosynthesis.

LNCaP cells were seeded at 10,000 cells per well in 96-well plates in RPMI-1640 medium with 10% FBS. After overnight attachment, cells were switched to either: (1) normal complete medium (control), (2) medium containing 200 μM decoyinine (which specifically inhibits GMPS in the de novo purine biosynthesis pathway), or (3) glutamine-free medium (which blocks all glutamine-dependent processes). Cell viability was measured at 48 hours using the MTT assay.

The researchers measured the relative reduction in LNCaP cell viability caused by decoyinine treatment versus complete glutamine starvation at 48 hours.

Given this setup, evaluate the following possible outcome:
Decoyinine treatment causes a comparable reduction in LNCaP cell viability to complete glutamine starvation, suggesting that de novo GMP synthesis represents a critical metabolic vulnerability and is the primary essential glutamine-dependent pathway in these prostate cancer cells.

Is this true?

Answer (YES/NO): YES